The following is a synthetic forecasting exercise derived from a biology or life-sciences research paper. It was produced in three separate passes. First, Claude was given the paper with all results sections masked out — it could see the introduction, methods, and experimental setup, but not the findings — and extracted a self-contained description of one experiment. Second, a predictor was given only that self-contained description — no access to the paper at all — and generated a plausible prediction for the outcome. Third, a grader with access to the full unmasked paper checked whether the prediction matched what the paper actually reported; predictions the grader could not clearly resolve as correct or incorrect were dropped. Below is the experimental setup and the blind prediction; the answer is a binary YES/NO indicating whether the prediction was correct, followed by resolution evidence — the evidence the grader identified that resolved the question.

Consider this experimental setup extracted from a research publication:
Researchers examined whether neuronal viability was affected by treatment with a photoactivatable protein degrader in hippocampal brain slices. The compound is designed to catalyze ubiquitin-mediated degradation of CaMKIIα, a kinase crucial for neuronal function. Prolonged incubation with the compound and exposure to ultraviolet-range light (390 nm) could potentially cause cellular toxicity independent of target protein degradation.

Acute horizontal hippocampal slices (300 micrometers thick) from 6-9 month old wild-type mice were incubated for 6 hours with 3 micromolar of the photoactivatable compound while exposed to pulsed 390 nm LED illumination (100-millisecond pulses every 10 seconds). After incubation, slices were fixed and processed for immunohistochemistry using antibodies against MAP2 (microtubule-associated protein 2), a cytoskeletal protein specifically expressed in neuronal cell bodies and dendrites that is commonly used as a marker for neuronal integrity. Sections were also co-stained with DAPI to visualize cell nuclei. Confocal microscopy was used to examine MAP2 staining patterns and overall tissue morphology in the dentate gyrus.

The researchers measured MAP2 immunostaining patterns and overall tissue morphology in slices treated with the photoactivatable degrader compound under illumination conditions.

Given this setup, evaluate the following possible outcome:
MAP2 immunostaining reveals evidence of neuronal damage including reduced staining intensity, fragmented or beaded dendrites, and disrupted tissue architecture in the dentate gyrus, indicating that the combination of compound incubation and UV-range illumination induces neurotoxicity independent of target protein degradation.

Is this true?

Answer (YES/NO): NO